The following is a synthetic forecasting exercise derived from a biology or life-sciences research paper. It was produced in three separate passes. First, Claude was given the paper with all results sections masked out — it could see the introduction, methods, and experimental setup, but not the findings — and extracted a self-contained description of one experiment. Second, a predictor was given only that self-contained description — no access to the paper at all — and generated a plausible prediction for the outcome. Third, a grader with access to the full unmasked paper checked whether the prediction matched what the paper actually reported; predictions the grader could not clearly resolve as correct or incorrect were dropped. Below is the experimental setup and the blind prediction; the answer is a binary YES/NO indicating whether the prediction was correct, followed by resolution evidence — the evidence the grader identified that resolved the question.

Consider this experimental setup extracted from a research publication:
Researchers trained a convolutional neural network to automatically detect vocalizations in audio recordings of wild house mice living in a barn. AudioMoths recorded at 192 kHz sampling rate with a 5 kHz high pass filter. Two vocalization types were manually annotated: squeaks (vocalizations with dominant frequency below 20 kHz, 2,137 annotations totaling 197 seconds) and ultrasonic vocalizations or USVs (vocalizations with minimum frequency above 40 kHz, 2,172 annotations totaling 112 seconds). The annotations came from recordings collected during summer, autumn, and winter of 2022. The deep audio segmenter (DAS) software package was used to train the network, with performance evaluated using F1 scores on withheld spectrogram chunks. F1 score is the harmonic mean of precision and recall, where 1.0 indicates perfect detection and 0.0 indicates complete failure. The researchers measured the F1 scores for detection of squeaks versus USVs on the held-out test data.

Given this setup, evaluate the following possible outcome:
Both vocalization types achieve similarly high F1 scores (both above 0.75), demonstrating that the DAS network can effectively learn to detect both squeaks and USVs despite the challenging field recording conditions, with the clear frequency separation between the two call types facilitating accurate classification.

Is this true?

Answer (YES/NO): YES